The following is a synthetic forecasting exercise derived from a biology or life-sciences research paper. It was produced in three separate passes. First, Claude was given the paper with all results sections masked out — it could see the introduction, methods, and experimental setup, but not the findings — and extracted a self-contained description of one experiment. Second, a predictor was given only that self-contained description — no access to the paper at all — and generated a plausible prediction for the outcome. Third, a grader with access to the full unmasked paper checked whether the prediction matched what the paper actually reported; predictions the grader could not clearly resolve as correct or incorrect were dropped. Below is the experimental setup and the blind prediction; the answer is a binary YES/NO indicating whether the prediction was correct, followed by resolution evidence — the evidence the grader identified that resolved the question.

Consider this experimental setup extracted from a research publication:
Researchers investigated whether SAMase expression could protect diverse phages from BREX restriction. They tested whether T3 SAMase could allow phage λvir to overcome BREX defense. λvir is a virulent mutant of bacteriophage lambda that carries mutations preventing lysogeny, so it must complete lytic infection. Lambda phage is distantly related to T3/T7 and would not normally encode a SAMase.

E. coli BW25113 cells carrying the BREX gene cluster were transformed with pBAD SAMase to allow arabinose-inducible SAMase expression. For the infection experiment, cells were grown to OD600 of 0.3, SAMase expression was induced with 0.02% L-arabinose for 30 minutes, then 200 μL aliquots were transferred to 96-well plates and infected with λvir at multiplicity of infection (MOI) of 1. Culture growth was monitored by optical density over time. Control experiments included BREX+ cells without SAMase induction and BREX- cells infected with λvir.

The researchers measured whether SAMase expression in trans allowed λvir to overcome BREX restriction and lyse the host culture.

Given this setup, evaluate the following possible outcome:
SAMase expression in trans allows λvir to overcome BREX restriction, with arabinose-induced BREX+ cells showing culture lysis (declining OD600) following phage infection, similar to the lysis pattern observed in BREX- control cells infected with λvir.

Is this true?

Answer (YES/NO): YES